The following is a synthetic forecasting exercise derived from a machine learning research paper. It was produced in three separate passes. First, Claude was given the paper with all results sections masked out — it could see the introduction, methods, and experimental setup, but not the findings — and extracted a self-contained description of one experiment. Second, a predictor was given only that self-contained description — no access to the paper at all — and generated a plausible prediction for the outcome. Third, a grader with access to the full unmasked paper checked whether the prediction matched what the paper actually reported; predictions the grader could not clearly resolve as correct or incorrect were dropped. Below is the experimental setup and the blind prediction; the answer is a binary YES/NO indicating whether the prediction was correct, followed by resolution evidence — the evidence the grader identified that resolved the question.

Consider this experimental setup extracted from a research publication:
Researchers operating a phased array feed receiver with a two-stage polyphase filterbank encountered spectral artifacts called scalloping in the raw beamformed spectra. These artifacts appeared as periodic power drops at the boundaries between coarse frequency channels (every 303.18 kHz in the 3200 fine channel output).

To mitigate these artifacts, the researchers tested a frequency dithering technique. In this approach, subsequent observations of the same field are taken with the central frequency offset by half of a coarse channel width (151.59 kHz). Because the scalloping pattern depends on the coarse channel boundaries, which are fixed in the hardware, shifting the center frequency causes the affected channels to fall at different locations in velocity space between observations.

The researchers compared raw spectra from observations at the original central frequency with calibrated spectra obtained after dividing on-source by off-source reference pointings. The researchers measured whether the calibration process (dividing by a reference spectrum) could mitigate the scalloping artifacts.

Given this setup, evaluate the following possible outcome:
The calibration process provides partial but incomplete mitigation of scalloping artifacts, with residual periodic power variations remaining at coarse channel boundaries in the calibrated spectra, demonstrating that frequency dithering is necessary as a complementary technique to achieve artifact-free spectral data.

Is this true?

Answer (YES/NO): YES